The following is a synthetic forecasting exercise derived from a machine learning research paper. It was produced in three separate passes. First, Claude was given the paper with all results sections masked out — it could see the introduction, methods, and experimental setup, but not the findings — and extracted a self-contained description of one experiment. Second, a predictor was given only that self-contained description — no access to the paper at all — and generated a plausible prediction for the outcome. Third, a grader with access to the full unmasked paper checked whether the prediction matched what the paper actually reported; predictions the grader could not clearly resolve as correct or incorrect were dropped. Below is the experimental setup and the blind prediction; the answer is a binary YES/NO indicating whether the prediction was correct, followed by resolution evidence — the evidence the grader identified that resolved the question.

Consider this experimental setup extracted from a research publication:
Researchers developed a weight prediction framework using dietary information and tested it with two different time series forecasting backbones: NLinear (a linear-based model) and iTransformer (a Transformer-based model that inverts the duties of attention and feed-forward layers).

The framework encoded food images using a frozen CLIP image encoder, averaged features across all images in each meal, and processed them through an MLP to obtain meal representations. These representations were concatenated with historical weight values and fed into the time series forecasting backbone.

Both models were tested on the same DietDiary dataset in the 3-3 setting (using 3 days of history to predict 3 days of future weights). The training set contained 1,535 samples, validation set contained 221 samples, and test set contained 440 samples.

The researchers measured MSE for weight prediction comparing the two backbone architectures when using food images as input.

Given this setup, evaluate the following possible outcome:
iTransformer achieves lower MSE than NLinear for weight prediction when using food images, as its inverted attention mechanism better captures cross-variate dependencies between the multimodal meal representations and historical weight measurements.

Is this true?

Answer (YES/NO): NO